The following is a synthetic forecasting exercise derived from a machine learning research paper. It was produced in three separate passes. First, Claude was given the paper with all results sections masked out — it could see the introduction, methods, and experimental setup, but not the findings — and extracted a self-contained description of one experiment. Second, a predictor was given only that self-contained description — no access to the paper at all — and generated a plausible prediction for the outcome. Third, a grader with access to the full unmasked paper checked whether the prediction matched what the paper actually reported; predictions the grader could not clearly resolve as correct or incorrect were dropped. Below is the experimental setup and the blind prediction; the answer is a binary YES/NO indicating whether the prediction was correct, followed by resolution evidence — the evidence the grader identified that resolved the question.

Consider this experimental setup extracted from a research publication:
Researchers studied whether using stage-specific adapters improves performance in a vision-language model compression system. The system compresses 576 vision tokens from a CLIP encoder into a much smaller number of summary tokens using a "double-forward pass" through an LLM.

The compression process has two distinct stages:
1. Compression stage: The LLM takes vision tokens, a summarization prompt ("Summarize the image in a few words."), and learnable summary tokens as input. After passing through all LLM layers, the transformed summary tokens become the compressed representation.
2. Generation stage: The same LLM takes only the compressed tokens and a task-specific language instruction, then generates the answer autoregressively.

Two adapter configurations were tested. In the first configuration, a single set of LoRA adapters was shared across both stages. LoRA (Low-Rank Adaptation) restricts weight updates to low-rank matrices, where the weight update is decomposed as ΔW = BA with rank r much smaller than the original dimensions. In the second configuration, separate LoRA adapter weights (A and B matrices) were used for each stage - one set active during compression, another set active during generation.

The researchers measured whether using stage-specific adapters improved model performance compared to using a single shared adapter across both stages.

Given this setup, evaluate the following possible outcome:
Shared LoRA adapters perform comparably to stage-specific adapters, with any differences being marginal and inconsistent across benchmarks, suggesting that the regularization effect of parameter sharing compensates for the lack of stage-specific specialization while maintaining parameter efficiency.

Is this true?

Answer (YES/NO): NO